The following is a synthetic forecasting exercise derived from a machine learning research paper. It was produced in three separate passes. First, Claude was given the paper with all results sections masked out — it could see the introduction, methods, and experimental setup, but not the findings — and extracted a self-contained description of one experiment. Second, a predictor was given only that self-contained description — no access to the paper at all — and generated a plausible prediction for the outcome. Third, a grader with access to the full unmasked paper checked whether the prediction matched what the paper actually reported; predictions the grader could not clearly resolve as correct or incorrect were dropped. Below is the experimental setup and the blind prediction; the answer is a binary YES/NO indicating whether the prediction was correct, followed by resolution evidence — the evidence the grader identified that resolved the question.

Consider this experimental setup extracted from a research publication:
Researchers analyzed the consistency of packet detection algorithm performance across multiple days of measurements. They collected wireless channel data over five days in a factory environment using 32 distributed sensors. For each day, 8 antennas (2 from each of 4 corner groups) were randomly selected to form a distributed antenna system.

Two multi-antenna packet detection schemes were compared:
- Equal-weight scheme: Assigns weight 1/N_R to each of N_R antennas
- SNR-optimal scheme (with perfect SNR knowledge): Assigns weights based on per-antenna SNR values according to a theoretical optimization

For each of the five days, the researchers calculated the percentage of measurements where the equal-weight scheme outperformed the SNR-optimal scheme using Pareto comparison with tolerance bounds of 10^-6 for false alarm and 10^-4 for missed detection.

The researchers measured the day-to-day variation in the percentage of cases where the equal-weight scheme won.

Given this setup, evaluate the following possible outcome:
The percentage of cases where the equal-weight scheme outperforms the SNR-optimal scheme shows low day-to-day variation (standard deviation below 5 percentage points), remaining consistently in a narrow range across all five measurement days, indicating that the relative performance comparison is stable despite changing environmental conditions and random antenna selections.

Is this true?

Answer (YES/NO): YES